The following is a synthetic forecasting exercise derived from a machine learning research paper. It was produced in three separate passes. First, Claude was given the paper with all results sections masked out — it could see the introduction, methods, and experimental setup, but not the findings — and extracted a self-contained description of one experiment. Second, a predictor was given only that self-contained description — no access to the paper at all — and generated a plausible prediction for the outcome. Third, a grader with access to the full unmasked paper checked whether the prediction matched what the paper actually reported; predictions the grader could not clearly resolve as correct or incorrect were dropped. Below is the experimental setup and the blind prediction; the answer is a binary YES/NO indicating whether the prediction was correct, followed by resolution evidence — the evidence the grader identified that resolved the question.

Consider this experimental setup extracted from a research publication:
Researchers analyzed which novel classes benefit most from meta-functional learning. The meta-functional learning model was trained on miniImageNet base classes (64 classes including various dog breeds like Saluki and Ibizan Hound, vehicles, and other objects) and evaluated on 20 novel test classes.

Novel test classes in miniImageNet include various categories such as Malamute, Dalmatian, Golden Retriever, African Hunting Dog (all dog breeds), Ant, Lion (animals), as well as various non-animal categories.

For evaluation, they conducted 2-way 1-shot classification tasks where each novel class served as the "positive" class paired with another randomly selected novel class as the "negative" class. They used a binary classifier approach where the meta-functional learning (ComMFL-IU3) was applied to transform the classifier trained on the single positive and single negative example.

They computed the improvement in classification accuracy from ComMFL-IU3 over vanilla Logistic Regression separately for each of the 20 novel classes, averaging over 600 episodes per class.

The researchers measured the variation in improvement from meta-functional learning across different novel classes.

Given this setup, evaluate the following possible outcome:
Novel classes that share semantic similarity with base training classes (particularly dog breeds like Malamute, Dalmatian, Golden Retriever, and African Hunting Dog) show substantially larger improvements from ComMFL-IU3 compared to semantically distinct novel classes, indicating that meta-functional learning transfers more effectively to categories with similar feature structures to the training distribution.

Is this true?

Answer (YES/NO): YES